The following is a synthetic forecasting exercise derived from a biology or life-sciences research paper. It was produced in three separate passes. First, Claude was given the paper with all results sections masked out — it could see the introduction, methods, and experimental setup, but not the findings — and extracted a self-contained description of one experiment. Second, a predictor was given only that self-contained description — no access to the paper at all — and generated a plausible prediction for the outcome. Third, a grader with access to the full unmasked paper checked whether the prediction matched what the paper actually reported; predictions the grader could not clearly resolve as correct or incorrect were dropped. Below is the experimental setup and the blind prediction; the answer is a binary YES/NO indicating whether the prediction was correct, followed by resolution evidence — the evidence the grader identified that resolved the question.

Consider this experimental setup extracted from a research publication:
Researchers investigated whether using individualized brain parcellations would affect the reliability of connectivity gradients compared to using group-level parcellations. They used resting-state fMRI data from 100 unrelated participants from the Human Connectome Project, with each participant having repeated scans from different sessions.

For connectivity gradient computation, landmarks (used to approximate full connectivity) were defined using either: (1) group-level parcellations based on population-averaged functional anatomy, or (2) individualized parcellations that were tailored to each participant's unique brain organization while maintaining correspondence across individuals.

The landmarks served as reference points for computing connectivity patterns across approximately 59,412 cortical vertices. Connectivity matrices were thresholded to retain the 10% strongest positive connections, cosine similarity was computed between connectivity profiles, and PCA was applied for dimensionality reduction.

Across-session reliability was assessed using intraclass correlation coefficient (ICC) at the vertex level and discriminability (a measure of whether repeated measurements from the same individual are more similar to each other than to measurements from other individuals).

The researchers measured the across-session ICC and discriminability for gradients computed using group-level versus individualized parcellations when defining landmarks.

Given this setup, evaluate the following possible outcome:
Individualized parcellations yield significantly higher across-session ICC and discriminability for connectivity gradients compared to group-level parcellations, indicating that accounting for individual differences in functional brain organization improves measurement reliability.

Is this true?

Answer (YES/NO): NO